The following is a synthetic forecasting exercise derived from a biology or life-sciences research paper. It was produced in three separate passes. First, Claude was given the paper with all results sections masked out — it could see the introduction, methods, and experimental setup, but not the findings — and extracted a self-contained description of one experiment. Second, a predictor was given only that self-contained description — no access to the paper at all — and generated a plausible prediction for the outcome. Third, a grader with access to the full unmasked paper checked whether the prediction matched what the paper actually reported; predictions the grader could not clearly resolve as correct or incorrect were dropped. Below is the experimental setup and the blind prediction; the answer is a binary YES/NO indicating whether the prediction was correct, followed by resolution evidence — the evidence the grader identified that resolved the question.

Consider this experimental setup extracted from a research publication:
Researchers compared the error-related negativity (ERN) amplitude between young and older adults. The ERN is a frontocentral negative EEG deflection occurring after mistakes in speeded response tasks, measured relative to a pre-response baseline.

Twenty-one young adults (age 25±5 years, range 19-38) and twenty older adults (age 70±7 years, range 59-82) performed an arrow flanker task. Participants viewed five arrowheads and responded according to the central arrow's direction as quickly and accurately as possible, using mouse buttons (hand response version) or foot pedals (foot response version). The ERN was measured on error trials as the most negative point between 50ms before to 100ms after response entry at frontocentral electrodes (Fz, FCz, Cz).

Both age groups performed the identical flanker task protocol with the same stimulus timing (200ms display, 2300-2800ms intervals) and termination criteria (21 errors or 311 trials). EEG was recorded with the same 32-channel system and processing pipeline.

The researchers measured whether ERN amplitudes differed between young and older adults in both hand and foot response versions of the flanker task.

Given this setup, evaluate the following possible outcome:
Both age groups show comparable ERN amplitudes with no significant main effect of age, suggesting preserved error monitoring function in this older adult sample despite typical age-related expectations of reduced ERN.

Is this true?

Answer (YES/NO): NO